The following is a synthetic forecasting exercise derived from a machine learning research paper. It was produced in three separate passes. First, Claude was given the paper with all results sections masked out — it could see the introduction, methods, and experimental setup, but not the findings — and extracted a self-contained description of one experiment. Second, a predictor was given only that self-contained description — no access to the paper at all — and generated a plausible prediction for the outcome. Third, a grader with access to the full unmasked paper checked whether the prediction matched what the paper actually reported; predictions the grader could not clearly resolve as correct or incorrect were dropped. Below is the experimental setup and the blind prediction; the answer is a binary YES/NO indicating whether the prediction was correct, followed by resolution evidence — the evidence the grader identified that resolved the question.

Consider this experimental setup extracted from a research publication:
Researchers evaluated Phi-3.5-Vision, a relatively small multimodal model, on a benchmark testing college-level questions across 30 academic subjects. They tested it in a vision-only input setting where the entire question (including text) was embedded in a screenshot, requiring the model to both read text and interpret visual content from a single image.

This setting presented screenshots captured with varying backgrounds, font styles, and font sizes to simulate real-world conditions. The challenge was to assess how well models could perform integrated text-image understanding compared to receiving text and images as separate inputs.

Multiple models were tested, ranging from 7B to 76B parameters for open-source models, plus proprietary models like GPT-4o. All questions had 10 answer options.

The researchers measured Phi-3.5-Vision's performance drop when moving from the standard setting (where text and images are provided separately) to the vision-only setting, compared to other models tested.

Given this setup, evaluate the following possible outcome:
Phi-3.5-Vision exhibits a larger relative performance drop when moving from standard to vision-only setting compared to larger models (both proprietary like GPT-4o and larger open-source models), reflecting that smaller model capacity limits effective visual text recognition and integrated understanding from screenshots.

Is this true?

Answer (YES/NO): YES